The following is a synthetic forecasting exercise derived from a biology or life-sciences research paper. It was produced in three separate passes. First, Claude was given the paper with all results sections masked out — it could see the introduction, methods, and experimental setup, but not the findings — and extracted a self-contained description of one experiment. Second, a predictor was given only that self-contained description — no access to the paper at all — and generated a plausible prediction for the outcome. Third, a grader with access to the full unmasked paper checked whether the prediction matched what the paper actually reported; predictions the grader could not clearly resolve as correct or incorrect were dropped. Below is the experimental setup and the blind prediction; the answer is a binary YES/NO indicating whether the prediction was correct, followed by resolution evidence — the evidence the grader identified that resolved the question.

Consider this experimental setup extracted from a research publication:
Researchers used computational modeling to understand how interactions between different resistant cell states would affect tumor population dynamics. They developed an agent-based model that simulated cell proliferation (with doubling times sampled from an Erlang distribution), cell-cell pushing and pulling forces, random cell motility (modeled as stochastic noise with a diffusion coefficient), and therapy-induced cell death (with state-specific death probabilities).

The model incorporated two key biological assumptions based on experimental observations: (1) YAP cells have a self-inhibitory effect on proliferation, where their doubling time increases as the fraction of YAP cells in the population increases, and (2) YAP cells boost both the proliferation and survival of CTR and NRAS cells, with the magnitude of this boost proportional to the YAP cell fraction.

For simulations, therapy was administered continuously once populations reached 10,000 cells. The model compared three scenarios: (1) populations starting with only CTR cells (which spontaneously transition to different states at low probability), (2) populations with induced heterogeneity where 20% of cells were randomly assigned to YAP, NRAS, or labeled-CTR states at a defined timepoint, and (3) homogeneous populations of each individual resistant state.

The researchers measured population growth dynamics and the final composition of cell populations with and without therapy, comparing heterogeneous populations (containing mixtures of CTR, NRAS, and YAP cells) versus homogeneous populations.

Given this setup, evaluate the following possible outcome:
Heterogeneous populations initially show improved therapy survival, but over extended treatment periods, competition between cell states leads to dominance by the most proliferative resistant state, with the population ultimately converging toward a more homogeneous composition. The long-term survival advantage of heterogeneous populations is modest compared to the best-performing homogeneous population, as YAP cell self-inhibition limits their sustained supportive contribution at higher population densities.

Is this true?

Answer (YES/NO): NO